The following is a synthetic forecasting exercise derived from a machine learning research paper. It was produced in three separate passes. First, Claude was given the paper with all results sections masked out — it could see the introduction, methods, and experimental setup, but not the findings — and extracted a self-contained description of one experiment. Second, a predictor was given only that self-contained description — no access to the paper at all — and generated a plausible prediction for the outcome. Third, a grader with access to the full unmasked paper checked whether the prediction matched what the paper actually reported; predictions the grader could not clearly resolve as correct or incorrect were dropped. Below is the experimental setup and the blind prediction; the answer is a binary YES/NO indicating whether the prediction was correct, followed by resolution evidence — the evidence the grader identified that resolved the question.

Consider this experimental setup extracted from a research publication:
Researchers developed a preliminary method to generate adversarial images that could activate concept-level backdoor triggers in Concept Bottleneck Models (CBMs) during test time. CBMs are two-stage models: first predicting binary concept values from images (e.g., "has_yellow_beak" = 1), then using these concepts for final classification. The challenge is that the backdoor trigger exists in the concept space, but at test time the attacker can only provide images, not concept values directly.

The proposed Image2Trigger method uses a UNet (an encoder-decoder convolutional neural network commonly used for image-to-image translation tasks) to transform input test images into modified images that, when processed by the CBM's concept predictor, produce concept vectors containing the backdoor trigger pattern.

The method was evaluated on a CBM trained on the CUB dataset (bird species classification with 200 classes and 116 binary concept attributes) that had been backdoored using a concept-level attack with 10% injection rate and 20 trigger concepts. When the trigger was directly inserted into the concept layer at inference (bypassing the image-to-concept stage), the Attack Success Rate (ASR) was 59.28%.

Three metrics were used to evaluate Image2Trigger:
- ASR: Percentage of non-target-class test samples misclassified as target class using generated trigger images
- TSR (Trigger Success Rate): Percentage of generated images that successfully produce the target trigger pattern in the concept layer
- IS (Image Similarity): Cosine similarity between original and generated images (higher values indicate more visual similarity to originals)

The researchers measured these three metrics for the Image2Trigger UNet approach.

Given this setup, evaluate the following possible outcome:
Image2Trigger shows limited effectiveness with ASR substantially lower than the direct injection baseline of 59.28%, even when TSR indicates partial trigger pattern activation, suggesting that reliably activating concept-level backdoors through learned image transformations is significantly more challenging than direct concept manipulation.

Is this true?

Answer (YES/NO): NO